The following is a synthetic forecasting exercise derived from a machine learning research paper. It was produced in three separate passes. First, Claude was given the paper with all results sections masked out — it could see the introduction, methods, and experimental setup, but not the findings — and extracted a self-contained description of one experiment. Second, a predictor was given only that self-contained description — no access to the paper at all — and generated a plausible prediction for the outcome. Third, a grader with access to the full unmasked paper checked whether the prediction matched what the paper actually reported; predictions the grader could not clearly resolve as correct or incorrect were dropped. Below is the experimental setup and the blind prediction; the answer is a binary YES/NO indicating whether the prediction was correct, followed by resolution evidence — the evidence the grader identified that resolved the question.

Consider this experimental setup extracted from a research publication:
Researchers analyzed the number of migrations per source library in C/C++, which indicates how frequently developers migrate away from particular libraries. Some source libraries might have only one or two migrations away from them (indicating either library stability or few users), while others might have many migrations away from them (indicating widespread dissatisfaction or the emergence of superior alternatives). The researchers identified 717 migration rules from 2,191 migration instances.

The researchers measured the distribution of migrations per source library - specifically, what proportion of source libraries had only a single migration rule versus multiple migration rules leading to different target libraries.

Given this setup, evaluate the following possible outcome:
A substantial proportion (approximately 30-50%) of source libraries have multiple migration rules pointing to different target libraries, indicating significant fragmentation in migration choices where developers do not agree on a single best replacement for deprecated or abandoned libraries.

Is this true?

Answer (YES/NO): NO